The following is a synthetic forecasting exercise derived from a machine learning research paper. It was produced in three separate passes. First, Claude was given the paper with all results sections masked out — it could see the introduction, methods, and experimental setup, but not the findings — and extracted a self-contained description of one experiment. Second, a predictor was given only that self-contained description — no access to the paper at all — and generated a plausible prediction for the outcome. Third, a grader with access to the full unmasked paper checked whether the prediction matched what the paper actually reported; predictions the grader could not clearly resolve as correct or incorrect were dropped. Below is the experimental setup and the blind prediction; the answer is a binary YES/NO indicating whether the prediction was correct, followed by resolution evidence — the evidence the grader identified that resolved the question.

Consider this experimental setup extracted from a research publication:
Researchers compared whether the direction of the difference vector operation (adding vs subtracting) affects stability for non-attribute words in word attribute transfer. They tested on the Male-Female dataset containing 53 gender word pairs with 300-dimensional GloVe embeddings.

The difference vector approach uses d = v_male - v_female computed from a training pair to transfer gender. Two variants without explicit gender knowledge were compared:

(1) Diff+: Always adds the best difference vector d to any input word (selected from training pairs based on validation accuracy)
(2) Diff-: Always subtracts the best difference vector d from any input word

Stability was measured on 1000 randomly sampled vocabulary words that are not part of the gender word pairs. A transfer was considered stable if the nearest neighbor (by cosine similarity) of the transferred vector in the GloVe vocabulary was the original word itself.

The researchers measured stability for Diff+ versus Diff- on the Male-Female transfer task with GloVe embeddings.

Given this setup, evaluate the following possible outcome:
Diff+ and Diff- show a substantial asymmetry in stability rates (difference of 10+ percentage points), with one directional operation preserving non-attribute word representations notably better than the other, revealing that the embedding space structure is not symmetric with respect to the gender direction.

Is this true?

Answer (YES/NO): NO